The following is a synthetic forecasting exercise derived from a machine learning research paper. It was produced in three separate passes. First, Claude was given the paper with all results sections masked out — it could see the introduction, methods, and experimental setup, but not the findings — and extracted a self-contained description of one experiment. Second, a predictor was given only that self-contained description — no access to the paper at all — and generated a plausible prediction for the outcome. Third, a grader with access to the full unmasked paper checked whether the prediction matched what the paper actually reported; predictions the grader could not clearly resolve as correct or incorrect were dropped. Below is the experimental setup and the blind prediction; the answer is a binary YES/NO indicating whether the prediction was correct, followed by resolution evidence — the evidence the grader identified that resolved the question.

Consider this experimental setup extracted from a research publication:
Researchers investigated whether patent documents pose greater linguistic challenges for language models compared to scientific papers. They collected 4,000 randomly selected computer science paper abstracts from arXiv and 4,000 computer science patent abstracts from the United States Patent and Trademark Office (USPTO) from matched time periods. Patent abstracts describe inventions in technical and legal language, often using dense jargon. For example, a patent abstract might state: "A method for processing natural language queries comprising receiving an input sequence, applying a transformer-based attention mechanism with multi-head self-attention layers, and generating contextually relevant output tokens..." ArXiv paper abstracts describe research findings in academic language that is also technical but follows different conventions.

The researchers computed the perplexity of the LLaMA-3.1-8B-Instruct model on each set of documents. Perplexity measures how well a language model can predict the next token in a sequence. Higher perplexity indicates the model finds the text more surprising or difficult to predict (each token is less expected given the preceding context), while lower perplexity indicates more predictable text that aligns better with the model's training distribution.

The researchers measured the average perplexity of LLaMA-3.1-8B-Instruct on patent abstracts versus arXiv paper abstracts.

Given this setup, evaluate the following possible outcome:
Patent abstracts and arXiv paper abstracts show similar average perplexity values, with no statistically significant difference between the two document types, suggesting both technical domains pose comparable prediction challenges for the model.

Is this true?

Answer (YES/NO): NO